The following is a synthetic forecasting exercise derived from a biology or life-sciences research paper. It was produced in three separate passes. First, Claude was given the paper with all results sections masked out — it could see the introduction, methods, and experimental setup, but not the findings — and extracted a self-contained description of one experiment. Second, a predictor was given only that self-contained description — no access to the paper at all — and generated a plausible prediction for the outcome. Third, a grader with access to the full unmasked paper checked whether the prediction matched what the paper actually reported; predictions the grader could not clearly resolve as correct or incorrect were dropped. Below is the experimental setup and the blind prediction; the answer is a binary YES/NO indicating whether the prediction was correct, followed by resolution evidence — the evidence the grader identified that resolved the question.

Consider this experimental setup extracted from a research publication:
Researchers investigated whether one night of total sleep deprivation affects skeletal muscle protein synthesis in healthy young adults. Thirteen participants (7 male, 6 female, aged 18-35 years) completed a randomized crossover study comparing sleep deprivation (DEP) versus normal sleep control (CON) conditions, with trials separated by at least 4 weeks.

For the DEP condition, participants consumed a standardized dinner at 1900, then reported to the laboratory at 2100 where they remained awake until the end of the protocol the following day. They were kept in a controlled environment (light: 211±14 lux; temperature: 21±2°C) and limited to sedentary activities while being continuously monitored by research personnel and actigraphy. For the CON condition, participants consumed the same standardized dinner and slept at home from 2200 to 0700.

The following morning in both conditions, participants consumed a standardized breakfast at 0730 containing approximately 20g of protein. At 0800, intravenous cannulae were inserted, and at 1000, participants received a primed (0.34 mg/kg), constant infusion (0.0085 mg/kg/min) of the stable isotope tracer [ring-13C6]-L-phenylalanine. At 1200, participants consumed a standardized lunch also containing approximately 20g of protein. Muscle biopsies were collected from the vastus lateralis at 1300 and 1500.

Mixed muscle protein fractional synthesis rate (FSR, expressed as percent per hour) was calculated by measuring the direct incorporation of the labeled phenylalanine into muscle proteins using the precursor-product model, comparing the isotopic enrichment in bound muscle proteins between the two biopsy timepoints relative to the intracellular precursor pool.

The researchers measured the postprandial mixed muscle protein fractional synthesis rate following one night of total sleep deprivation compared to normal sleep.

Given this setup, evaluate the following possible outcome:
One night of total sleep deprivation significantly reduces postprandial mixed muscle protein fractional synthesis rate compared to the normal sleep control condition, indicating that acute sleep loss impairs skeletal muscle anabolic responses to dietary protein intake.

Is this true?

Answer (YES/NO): YES